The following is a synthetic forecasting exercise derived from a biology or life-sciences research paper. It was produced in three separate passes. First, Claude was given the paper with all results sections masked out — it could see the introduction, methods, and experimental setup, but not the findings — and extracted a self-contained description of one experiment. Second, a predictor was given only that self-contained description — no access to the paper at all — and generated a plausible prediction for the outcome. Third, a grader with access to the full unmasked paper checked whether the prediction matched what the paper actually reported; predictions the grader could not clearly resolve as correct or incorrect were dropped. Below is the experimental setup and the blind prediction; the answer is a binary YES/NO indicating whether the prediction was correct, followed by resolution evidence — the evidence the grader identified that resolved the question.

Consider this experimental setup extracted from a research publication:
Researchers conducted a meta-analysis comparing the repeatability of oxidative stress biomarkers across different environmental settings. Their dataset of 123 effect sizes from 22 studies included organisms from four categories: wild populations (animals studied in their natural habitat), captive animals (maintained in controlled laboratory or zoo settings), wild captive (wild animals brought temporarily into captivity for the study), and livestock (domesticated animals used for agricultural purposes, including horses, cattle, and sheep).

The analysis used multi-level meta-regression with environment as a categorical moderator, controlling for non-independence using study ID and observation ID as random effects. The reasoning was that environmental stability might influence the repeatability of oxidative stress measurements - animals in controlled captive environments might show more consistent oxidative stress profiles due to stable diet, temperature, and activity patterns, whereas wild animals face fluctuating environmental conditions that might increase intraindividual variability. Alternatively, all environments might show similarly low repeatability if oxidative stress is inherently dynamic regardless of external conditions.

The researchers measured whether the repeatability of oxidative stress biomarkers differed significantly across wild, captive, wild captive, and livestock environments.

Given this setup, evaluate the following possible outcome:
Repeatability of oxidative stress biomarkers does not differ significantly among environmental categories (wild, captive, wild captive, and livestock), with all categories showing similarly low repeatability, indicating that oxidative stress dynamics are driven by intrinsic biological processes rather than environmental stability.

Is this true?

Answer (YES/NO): NO